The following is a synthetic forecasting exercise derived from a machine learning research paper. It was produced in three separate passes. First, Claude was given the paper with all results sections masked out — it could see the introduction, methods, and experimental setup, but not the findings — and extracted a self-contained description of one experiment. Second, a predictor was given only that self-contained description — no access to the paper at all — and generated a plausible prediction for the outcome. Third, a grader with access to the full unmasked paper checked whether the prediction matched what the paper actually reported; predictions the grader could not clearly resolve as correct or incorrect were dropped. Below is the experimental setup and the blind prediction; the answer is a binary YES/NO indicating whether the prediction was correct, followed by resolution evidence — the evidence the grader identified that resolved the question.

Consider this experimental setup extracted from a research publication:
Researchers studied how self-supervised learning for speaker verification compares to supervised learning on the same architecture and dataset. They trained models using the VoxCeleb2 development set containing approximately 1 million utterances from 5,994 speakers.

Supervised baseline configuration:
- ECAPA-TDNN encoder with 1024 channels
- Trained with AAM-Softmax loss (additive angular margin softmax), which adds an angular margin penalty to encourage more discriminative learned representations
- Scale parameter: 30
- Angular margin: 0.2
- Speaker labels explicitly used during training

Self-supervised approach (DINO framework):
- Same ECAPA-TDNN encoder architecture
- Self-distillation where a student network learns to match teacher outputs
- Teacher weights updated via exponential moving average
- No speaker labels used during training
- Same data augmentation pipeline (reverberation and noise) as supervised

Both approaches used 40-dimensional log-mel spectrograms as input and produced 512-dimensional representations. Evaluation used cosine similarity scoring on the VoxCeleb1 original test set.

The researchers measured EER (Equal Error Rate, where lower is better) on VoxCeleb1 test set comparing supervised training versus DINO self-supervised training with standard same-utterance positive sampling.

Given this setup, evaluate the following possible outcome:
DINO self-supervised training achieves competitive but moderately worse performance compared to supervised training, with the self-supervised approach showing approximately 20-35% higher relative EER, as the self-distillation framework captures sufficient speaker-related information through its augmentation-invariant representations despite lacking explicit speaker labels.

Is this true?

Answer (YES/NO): NO